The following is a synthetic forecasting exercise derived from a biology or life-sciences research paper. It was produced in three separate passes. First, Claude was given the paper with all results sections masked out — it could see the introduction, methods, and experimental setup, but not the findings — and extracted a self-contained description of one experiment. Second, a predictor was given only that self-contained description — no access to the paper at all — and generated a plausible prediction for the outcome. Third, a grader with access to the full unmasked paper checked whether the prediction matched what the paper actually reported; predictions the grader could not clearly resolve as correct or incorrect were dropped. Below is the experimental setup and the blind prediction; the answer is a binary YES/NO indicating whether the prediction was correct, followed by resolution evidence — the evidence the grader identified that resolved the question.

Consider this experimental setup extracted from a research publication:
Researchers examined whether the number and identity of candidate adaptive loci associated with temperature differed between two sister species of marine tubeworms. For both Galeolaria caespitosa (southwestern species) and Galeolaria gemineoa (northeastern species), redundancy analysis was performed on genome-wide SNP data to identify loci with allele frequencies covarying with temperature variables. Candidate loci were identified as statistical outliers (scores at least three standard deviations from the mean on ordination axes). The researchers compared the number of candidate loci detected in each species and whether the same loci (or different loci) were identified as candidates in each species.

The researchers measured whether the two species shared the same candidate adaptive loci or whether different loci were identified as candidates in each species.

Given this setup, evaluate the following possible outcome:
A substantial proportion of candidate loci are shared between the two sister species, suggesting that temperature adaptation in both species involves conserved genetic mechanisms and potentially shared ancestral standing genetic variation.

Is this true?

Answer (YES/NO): NO